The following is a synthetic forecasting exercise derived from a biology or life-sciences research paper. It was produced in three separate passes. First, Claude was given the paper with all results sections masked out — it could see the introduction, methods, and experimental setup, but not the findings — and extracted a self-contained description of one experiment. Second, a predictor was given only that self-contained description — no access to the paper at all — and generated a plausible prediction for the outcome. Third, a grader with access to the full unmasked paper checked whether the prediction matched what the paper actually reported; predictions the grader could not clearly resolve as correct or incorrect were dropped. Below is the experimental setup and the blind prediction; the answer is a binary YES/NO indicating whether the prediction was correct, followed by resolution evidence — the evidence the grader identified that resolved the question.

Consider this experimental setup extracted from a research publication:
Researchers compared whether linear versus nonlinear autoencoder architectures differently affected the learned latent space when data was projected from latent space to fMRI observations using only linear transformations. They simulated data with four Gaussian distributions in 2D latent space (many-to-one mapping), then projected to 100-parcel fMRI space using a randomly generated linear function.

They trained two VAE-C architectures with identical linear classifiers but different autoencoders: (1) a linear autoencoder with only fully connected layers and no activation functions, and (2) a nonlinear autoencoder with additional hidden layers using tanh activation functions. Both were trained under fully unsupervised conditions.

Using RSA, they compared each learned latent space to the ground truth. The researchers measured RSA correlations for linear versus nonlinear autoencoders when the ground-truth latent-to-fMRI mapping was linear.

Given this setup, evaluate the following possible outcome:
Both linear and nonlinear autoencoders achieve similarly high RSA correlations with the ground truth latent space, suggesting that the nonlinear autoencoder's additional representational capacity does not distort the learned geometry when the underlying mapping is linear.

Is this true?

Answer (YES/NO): YES